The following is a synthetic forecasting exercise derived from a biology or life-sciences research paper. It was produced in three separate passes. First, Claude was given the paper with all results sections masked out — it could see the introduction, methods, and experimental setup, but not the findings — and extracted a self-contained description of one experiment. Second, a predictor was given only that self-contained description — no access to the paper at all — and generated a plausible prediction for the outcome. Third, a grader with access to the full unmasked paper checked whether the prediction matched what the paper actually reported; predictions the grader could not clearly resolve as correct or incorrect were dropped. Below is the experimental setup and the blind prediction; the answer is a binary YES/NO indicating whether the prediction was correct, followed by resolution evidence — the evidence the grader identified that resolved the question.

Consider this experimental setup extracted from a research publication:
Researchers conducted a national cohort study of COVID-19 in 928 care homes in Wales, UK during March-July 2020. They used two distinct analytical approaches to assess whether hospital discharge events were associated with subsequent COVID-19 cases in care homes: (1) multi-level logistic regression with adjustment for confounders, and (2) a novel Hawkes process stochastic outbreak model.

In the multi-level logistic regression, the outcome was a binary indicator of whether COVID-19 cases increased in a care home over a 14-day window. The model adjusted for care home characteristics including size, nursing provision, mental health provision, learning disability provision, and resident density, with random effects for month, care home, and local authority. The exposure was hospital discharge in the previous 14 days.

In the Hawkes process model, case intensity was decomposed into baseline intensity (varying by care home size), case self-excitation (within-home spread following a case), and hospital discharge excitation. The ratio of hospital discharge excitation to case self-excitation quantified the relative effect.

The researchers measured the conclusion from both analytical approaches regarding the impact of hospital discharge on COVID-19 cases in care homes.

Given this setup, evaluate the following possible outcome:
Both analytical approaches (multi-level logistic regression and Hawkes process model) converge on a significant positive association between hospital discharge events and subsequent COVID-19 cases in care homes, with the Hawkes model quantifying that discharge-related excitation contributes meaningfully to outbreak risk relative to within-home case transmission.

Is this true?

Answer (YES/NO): NO